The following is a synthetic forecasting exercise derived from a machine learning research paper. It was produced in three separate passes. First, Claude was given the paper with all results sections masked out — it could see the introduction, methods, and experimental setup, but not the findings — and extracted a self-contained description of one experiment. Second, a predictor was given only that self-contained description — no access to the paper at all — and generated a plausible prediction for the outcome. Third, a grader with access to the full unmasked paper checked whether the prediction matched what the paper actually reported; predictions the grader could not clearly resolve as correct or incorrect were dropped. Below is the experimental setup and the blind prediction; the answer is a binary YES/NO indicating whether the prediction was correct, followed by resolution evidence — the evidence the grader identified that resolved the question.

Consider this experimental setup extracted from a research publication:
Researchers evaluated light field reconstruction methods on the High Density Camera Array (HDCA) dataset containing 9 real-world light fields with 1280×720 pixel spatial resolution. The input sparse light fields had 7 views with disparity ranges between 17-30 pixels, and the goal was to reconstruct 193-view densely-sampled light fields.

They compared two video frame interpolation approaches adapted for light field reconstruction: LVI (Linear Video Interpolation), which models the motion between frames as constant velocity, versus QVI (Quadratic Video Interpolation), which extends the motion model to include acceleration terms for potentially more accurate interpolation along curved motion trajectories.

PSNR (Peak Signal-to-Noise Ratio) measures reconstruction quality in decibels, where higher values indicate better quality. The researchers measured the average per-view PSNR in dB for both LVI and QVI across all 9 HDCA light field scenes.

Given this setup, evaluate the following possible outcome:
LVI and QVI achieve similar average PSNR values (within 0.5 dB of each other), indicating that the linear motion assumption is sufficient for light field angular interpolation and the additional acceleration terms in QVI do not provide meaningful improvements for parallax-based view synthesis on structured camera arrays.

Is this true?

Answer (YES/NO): YES